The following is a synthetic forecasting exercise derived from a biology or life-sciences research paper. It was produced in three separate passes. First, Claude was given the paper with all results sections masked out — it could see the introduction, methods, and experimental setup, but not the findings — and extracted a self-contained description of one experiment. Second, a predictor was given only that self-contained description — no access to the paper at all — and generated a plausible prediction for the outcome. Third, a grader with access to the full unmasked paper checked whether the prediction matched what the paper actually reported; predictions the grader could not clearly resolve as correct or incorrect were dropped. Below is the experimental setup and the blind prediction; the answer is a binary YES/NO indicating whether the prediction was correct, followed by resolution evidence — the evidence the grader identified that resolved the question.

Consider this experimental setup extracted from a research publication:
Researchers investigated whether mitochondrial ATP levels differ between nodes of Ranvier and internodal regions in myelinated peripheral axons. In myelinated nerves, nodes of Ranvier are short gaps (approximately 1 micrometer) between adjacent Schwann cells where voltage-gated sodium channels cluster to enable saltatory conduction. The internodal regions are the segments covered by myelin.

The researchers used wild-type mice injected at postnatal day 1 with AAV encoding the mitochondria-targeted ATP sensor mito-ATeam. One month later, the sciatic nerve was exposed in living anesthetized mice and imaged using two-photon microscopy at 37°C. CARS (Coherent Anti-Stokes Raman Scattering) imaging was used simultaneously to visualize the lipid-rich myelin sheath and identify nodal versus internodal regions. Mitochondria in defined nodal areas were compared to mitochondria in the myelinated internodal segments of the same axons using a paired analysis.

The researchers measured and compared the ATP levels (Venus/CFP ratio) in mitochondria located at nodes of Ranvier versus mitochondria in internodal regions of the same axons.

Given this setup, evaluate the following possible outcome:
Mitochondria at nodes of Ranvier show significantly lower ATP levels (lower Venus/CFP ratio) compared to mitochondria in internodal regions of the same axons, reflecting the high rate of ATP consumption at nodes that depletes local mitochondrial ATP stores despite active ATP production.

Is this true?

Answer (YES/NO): NO